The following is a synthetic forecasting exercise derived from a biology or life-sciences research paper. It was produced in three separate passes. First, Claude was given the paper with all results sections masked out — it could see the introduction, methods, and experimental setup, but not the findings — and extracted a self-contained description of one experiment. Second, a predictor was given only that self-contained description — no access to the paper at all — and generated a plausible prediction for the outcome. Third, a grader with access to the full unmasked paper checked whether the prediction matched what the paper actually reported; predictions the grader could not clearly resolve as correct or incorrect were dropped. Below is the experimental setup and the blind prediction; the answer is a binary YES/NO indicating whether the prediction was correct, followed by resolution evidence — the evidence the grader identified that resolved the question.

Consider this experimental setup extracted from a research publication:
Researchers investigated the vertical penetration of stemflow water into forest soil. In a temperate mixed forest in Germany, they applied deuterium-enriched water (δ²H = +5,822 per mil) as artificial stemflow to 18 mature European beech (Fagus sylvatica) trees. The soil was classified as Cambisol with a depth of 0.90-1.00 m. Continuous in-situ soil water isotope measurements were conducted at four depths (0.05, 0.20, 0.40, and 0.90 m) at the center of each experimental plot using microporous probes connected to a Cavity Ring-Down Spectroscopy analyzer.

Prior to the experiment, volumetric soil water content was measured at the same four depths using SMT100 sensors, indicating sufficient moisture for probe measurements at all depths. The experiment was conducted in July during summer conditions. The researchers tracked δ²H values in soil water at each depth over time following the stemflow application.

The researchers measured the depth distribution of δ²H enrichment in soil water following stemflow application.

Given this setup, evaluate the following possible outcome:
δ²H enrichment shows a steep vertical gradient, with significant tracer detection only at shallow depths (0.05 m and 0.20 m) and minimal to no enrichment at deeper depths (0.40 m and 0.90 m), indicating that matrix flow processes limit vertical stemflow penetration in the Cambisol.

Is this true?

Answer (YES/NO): NO